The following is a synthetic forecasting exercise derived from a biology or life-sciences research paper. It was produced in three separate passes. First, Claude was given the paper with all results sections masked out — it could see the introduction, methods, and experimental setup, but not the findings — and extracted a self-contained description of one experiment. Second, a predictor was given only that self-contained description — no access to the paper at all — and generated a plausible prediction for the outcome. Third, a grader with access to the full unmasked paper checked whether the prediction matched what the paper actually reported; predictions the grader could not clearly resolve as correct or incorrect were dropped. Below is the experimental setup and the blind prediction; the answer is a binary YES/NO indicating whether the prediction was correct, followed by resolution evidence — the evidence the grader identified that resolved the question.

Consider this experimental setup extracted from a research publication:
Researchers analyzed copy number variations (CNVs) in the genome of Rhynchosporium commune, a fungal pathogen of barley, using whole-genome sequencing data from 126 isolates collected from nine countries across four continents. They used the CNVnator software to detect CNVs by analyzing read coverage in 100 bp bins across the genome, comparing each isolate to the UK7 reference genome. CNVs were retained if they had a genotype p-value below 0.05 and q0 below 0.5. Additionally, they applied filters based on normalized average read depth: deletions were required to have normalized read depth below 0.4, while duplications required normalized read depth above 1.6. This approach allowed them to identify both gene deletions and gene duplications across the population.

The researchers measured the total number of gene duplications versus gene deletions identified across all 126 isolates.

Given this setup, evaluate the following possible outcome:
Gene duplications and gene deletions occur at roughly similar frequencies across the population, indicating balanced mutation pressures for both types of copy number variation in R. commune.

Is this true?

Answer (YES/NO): NO